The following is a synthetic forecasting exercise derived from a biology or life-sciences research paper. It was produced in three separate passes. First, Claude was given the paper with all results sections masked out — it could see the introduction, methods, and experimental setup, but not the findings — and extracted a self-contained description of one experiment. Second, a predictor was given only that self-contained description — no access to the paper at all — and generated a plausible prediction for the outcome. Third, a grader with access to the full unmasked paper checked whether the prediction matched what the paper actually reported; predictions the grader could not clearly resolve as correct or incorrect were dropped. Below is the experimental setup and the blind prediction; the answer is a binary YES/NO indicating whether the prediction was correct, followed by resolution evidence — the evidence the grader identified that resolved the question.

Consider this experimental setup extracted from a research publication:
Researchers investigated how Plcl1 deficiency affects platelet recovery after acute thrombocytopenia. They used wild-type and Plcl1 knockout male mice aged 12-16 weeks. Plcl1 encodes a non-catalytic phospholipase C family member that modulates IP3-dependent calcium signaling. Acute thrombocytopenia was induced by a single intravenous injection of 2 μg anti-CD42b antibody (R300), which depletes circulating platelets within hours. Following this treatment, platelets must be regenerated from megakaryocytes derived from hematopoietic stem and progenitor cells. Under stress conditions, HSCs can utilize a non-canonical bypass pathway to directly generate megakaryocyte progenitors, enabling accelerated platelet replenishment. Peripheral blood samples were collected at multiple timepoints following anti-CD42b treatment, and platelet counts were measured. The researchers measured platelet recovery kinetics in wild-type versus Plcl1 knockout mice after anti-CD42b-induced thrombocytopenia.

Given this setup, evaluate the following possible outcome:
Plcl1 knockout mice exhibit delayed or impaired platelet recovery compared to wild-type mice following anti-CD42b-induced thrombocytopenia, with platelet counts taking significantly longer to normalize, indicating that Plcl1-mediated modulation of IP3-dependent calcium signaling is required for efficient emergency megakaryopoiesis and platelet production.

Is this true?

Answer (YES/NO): NO